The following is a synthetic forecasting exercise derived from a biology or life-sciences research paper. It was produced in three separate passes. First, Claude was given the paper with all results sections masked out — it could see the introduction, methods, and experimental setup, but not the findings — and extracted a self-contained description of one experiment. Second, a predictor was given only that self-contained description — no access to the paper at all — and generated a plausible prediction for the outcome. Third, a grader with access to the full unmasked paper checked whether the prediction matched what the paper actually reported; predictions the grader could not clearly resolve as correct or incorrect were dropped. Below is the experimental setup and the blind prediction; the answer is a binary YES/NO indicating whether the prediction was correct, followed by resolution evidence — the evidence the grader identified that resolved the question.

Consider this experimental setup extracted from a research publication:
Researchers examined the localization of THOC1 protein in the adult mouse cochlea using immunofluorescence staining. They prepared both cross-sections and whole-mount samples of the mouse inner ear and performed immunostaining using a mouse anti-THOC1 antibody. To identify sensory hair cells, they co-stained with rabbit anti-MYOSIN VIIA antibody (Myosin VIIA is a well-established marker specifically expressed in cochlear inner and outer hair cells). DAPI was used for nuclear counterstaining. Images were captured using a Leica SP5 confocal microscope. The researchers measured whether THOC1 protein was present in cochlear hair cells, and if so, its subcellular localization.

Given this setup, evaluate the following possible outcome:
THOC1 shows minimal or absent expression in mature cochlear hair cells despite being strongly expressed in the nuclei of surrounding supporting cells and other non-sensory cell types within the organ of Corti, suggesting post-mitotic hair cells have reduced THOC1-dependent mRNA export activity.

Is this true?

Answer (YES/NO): NO